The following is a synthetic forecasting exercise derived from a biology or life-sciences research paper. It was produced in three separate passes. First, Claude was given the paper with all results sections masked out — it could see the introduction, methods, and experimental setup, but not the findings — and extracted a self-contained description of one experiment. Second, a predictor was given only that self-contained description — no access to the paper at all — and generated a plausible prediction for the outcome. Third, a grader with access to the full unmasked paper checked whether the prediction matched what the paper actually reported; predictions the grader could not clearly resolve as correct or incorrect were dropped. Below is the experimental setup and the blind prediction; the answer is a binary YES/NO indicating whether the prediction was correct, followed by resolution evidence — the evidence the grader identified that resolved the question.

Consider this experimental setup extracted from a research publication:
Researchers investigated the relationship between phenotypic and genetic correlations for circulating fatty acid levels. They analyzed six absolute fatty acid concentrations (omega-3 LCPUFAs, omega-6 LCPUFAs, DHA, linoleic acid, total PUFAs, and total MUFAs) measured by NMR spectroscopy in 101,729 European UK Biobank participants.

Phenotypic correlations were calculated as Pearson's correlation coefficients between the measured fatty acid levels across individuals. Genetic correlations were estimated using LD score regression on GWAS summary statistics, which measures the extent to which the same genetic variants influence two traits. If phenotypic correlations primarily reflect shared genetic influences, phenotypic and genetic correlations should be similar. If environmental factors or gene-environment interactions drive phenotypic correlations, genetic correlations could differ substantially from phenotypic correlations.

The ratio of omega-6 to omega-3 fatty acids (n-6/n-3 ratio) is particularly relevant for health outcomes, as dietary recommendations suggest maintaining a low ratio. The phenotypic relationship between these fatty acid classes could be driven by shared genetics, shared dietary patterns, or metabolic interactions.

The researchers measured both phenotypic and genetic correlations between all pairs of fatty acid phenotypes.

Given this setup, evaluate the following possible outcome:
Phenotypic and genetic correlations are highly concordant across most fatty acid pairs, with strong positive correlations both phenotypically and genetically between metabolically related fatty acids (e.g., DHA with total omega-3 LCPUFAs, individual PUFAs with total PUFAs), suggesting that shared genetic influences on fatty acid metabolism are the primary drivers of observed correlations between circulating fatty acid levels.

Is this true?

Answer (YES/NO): YES